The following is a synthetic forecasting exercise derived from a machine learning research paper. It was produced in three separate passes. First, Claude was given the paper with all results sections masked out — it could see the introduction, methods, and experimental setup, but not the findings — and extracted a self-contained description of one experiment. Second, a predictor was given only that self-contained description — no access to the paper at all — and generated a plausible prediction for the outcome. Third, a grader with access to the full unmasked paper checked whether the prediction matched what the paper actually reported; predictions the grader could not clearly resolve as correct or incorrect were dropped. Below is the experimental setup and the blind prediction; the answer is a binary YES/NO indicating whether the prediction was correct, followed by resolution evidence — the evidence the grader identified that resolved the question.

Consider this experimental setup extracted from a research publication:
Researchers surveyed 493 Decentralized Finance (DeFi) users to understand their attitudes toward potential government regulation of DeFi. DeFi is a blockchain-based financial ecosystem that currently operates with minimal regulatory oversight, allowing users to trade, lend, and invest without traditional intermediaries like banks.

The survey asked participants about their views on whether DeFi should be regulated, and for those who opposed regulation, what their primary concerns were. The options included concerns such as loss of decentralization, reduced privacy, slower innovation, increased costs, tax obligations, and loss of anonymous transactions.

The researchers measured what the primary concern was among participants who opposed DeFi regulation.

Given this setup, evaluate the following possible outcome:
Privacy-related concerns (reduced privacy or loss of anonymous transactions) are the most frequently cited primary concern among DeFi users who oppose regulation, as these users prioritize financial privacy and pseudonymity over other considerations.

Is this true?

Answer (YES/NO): NO